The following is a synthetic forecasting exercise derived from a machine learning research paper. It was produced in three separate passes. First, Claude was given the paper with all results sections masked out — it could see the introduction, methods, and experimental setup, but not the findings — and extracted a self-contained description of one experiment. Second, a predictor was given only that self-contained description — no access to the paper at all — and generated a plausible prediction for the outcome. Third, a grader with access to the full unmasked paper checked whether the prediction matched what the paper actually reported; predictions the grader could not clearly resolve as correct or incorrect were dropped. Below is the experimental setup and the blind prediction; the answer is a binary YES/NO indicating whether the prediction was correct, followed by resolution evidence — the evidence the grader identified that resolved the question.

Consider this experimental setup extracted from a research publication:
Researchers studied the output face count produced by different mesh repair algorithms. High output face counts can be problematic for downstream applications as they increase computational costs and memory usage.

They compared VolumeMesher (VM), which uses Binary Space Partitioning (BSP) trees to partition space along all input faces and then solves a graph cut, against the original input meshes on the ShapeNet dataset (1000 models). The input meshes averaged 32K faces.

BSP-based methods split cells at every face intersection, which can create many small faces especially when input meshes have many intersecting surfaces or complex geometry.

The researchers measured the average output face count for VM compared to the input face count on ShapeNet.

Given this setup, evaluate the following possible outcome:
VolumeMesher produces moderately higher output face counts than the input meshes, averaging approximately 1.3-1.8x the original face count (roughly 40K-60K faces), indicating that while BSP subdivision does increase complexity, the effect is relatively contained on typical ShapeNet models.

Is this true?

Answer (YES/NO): NO